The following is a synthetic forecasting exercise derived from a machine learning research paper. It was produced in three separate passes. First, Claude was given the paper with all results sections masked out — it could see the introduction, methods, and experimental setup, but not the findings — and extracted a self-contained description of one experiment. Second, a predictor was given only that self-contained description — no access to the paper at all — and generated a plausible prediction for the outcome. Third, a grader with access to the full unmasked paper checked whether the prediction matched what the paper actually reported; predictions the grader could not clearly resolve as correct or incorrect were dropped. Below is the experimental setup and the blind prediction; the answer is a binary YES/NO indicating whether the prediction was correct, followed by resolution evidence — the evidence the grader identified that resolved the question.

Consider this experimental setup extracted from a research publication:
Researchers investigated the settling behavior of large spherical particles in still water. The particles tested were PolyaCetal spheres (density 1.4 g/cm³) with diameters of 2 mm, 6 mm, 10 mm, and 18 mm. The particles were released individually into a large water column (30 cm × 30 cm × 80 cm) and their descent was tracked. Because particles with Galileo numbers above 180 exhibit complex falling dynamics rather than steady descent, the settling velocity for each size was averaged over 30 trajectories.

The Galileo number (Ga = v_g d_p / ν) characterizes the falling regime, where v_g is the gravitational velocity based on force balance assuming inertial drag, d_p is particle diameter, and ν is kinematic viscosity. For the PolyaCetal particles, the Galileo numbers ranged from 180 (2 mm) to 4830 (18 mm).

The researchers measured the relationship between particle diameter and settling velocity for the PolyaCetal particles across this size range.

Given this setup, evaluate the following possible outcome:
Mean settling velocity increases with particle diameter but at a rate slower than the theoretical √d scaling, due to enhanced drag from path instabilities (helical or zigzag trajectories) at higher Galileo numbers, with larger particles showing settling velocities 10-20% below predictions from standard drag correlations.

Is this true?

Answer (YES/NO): NO